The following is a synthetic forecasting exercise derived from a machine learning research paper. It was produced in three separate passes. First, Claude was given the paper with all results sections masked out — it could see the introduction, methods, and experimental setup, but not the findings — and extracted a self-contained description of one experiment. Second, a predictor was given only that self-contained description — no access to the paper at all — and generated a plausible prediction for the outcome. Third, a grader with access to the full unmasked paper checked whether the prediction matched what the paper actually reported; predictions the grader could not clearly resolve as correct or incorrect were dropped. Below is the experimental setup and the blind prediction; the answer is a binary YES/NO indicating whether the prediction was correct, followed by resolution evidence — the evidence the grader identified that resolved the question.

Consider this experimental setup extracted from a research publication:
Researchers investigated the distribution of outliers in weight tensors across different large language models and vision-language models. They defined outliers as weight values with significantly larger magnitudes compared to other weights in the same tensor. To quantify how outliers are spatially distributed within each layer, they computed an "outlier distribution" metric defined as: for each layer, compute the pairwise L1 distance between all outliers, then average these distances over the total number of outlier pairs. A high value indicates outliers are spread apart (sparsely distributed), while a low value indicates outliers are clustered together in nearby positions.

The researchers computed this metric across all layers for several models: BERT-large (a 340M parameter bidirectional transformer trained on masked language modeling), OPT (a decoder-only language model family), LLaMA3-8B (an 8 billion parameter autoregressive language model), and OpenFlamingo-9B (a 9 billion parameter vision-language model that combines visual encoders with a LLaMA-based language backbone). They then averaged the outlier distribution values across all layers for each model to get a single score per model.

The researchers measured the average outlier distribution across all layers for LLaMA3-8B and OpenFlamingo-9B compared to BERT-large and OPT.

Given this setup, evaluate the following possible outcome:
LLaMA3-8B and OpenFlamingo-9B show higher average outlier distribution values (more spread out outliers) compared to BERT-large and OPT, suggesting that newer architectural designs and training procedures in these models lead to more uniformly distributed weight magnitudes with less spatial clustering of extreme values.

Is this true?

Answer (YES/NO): NO